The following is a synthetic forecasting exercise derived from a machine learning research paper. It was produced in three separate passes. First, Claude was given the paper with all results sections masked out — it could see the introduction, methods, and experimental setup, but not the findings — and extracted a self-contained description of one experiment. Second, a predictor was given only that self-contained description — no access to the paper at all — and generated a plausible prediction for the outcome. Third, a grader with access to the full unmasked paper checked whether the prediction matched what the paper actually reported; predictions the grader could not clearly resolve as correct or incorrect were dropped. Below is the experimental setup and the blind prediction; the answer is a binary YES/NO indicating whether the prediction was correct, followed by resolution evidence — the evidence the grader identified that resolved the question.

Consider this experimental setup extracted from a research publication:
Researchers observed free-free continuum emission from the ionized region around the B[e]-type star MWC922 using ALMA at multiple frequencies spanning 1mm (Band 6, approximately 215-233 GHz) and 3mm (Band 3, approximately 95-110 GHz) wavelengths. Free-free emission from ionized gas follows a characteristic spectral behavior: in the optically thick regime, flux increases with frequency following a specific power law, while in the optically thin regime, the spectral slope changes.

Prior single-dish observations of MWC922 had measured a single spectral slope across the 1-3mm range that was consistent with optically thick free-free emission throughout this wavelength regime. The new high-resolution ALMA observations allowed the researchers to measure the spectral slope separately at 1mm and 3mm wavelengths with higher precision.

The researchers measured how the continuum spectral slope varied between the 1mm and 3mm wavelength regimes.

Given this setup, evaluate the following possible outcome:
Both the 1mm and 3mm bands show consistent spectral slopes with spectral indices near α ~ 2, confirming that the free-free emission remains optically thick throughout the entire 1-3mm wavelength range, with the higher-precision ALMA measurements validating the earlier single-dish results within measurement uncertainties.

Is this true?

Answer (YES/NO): NO